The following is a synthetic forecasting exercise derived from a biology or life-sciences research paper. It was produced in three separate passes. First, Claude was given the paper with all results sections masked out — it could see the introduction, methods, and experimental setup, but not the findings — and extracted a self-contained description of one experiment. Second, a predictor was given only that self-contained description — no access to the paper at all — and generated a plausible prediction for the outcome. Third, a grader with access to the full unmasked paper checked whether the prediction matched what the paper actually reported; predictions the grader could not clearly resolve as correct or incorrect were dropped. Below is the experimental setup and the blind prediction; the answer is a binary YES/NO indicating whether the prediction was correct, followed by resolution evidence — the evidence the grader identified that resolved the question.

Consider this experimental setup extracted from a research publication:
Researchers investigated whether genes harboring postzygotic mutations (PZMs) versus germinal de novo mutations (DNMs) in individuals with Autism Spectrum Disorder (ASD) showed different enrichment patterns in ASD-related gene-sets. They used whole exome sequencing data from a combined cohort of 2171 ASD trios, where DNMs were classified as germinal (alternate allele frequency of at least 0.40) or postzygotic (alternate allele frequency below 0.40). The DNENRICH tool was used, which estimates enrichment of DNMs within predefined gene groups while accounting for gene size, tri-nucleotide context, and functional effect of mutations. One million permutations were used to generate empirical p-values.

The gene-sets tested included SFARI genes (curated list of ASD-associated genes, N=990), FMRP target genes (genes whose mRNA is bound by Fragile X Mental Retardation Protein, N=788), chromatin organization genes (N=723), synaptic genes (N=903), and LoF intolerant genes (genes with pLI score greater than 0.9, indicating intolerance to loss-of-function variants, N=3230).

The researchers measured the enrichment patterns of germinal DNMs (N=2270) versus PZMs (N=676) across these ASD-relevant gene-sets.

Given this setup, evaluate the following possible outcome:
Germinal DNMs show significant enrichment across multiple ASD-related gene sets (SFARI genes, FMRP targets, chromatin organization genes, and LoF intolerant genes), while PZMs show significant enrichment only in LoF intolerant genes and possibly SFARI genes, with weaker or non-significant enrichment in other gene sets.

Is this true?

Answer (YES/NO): NO